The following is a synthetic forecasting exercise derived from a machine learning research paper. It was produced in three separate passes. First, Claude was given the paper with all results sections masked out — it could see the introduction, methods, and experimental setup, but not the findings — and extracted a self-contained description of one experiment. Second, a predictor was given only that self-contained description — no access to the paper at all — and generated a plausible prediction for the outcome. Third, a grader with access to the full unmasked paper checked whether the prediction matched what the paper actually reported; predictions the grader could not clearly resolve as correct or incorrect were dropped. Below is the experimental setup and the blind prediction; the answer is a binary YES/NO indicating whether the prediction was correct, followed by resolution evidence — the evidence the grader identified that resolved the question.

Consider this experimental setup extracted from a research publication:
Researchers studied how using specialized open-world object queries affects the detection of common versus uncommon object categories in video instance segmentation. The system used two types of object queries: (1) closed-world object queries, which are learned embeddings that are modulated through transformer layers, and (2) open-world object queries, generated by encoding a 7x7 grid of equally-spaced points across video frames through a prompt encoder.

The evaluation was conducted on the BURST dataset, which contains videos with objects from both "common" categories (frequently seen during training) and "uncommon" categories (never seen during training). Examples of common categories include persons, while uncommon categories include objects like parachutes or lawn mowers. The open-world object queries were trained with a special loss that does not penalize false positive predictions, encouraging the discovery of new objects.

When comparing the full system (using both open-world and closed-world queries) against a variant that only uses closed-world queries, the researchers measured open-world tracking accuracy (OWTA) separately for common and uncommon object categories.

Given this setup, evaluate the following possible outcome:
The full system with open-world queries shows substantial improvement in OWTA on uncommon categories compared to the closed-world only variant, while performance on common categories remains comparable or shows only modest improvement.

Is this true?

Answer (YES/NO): YES